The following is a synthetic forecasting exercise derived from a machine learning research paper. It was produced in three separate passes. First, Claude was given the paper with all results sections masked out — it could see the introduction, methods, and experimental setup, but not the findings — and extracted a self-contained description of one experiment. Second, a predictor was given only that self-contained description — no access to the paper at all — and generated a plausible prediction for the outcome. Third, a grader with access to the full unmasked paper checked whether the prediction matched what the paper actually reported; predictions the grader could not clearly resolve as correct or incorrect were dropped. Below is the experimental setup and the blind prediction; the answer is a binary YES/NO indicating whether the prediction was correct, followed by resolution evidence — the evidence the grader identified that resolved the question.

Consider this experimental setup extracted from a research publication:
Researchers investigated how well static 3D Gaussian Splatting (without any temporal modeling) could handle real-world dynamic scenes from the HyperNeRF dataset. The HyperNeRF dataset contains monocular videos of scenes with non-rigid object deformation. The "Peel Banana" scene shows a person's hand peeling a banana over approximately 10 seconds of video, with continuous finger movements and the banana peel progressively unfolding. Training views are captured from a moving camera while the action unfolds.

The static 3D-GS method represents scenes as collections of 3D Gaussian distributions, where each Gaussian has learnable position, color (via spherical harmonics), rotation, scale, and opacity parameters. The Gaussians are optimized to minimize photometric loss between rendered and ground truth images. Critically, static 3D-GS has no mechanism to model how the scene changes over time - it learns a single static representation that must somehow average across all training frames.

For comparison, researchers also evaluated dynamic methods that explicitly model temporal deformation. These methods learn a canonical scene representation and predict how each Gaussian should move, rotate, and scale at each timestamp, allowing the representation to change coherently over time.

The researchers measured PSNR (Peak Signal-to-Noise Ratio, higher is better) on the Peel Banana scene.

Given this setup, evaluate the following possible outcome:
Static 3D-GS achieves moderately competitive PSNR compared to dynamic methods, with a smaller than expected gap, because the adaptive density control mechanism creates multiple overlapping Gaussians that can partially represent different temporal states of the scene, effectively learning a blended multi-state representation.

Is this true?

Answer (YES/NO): NO